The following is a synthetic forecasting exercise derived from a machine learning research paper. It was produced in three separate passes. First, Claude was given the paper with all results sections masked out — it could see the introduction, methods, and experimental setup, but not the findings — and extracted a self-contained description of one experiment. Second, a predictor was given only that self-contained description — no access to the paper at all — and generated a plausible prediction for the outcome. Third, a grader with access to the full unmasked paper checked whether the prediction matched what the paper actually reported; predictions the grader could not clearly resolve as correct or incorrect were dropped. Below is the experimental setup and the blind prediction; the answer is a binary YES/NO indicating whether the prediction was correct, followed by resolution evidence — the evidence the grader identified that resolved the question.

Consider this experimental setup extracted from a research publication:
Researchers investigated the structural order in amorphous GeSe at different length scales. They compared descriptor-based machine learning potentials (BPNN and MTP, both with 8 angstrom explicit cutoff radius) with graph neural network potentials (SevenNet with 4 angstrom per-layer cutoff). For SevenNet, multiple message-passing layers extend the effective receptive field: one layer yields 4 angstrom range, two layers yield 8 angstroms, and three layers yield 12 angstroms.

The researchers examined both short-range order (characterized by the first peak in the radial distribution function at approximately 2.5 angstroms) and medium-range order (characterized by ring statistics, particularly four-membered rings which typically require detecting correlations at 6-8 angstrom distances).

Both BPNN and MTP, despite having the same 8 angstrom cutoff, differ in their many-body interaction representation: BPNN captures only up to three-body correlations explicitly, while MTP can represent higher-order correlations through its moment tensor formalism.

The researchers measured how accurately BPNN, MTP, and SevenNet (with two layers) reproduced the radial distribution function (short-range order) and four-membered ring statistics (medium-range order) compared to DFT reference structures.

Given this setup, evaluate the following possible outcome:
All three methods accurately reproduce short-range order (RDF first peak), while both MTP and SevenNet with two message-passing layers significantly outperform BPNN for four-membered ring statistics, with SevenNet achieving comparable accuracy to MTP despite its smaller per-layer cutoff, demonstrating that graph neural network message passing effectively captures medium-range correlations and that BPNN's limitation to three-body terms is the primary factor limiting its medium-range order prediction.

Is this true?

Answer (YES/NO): NO